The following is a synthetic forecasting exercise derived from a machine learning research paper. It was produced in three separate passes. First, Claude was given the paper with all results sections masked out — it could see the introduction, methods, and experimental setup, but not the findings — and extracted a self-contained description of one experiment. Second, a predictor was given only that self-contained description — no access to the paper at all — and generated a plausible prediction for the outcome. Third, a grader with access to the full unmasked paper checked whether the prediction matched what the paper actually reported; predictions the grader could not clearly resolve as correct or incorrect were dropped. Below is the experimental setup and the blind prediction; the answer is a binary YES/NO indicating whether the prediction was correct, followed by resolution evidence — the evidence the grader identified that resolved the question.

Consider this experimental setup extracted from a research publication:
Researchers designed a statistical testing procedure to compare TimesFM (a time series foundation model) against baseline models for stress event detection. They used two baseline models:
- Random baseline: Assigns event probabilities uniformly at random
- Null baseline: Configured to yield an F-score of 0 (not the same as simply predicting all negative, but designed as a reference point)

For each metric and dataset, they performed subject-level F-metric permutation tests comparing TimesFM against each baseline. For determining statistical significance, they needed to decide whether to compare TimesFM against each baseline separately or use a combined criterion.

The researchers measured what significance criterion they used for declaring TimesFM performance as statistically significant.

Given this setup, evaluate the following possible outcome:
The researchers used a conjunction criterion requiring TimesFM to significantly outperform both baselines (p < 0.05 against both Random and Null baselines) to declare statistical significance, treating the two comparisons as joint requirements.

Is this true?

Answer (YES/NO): YES